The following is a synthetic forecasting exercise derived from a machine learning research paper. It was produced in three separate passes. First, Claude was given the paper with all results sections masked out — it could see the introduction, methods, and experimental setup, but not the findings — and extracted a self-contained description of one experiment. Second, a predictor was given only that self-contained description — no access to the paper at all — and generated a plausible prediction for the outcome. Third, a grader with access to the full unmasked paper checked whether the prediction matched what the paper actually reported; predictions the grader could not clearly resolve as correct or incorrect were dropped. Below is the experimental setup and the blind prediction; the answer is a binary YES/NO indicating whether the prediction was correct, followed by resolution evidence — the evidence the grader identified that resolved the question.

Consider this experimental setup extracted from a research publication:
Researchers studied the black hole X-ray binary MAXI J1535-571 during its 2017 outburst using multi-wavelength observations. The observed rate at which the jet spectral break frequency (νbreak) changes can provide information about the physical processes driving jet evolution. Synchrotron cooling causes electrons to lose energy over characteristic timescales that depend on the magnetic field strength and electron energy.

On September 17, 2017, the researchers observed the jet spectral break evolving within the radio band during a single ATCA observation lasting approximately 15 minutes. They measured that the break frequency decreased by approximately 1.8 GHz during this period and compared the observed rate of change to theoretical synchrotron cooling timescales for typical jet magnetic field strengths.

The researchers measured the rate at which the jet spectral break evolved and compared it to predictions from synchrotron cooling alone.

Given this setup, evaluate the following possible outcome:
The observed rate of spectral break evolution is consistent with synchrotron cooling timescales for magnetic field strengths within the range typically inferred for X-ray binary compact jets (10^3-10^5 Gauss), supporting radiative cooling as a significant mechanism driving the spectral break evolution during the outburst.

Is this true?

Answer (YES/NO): NO